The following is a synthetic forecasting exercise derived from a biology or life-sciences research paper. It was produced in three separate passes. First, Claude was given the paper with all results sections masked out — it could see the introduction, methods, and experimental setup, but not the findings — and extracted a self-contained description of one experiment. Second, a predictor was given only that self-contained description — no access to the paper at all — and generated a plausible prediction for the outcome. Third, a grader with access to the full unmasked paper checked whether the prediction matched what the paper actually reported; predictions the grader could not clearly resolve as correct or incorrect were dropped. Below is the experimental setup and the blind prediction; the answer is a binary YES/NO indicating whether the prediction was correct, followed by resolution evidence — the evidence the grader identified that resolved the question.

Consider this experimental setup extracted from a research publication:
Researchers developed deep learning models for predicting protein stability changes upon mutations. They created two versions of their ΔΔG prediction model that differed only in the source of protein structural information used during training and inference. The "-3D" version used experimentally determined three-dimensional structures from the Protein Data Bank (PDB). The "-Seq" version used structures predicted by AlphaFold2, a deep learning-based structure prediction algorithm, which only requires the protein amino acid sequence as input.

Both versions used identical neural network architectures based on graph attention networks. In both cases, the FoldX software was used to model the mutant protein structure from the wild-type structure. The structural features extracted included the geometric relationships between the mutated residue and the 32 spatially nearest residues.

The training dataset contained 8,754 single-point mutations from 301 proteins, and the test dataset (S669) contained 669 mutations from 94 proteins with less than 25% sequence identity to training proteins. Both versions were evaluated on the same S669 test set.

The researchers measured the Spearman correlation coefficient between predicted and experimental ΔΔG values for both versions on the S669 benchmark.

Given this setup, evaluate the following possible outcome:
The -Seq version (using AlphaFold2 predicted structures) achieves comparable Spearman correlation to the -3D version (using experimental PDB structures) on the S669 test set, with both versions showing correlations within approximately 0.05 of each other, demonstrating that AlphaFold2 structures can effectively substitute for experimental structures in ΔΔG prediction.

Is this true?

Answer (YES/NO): YES